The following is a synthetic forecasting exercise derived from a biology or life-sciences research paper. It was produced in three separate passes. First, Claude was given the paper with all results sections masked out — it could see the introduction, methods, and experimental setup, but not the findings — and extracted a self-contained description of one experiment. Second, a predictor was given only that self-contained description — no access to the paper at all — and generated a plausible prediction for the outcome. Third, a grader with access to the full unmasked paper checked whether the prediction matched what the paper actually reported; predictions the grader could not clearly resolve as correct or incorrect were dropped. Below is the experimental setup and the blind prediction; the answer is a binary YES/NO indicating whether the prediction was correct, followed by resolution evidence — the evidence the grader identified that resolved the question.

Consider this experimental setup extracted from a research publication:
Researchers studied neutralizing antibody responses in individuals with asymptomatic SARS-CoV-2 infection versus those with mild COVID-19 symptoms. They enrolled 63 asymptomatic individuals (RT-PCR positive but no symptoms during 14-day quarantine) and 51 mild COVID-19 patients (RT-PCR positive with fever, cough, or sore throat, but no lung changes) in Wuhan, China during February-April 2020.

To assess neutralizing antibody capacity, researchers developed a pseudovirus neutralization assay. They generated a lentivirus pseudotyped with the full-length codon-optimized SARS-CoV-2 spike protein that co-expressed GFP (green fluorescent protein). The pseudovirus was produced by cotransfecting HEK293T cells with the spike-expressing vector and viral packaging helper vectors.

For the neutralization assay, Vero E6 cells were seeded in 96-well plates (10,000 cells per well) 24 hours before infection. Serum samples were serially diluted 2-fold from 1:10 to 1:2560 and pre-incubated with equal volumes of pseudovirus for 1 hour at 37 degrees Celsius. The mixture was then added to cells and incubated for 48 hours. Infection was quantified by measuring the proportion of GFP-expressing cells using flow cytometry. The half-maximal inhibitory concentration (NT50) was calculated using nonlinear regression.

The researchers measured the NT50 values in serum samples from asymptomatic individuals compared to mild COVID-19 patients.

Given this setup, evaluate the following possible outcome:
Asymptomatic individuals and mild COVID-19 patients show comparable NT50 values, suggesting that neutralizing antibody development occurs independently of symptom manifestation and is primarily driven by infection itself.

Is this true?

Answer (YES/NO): NO